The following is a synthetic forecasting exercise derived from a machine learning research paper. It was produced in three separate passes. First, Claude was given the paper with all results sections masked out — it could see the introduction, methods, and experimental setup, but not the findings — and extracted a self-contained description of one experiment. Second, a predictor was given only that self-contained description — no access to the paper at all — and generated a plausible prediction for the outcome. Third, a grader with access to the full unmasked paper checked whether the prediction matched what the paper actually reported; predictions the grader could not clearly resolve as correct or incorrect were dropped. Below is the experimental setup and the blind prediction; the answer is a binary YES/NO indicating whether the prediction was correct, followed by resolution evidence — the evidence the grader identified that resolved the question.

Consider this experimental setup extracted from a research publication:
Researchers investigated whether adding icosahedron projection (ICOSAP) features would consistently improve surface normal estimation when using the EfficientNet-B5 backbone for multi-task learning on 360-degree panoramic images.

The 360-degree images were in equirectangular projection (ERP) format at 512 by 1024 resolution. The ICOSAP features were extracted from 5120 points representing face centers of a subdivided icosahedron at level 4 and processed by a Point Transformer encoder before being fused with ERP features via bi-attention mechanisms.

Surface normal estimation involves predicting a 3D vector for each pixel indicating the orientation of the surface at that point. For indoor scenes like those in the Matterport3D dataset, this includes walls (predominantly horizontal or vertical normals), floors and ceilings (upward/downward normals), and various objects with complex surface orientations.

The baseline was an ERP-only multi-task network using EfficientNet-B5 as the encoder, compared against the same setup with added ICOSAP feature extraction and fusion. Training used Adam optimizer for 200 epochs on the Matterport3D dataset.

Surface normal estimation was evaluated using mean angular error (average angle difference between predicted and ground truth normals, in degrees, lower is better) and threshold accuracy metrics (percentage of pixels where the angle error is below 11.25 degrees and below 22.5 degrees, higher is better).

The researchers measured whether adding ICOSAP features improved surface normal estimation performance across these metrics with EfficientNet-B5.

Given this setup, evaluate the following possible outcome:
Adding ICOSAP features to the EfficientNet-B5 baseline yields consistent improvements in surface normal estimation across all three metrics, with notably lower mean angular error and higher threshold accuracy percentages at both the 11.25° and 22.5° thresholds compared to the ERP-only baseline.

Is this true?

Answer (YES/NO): NO